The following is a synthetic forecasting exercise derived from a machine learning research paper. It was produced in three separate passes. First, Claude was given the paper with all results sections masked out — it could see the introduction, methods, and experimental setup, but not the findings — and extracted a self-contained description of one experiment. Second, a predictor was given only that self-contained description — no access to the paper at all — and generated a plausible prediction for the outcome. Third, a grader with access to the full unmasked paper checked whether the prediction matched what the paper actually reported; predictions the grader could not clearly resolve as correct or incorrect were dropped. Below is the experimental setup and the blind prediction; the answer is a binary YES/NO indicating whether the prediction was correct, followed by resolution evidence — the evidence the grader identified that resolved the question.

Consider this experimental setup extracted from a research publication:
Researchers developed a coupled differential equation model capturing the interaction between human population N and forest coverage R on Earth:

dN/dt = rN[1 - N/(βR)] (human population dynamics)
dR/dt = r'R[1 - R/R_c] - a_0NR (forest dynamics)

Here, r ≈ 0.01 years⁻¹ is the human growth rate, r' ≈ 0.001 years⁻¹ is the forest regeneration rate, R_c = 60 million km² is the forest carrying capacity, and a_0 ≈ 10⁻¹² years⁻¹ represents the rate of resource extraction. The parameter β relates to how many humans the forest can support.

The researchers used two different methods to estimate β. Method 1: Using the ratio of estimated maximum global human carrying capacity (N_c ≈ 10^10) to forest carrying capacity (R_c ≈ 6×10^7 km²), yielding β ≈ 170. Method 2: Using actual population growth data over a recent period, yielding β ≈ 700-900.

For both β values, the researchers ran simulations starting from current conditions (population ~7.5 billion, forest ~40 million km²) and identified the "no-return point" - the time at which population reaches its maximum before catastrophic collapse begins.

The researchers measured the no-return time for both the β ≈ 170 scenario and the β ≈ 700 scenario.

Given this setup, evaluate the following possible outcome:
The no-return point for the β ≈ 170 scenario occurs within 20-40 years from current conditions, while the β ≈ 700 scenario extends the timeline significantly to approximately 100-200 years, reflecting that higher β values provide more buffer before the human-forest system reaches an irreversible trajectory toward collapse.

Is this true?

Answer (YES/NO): YES